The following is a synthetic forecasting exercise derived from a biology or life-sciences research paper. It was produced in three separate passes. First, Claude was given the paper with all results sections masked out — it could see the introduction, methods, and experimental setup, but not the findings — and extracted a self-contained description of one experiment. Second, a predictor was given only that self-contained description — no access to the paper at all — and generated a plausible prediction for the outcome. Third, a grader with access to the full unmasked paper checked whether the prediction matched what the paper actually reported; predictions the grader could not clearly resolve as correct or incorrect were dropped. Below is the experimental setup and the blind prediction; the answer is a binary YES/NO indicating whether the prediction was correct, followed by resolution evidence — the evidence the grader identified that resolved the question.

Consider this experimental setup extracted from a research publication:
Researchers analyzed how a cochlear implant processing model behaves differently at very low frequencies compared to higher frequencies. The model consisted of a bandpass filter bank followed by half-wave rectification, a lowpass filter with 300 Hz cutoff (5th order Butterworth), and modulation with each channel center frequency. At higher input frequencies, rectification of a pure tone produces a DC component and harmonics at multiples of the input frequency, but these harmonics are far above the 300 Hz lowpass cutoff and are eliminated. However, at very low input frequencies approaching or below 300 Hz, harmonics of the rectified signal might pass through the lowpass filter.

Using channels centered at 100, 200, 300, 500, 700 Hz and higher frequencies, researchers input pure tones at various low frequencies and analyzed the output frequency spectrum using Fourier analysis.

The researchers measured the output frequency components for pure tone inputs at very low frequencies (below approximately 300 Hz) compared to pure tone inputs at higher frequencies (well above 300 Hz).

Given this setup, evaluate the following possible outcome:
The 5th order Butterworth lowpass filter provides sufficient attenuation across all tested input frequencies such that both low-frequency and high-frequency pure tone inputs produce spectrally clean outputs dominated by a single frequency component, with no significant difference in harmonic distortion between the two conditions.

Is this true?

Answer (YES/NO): NO